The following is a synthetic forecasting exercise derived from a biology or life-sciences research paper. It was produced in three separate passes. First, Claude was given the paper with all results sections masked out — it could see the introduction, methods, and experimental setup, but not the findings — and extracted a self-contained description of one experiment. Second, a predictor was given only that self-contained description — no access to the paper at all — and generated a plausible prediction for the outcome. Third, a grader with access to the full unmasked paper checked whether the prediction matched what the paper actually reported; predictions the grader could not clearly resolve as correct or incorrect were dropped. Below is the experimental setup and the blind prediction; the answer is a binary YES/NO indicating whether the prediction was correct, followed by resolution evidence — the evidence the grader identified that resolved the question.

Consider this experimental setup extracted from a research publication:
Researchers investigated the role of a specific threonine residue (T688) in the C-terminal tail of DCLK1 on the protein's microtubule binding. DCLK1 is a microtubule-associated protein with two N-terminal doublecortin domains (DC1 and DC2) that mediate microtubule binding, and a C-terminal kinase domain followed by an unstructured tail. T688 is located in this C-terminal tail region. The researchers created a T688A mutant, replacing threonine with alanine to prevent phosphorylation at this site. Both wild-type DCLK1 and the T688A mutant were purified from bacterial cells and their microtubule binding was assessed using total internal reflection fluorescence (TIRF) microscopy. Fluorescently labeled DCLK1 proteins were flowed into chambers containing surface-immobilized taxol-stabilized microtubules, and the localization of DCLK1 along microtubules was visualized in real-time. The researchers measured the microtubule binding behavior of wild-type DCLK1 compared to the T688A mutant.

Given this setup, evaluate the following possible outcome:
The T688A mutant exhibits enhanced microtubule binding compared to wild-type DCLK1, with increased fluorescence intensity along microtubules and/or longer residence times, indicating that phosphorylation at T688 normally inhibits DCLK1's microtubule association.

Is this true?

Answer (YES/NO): NO